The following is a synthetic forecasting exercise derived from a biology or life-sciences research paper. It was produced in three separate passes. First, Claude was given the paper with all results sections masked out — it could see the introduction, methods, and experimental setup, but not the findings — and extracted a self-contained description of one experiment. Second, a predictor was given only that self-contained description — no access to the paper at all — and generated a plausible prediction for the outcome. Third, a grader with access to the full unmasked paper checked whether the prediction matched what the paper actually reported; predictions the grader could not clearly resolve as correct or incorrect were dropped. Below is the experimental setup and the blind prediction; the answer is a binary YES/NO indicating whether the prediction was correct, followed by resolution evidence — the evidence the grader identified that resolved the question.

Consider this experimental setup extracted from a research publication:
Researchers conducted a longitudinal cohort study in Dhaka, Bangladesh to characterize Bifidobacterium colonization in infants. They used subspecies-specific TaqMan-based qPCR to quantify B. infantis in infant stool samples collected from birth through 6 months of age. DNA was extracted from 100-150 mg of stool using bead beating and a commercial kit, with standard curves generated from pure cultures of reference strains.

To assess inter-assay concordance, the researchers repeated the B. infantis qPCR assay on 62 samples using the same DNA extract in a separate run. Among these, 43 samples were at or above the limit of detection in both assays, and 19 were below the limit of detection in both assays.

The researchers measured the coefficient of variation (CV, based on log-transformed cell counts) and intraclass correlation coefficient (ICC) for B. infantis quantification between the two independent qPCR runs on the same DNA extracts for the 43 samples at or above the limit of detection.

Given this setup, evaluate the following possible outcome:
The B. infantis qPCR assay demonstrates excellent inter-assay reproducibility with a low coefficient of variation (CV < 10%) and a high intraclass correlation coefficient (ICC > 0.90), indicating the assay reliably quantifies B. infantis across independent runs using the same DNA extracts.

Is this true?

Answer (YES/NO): YES